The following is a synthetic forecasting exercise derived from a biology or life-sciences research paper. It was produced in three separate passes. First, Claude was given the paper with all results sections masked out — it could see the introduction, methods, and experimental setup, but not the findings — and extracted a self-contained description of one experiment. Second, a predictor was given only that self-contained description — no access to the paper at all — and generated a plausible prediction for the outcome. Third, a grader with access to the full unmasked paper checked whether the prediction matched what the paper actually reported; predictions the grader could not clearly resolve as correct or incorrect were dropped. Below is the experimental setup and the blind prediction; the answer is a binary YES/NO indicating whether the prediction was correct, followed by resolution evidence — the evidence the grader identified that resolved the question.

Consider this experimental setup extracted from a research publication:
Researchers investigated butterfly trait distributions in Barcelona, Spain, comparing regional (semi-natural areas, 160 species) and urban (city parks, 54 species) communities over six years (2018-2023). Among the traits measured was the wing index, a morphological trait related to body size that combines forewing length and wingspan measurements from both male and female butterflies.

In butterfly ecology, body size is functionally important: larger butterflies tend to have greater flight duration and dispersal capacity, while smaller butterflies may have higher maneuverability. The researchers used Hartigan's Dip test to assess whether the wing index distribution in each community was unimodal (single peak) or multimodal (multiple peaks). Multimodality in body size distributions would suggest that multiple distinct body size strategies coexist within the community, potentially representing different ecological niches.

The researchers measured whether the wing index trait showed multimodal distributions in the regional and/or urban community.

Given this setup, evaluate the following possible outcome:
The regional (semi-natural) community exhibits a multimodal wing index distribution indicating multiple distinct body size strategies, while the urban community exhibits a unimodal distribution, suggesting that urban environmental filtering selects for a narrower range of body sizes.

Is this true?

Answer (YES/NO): NO